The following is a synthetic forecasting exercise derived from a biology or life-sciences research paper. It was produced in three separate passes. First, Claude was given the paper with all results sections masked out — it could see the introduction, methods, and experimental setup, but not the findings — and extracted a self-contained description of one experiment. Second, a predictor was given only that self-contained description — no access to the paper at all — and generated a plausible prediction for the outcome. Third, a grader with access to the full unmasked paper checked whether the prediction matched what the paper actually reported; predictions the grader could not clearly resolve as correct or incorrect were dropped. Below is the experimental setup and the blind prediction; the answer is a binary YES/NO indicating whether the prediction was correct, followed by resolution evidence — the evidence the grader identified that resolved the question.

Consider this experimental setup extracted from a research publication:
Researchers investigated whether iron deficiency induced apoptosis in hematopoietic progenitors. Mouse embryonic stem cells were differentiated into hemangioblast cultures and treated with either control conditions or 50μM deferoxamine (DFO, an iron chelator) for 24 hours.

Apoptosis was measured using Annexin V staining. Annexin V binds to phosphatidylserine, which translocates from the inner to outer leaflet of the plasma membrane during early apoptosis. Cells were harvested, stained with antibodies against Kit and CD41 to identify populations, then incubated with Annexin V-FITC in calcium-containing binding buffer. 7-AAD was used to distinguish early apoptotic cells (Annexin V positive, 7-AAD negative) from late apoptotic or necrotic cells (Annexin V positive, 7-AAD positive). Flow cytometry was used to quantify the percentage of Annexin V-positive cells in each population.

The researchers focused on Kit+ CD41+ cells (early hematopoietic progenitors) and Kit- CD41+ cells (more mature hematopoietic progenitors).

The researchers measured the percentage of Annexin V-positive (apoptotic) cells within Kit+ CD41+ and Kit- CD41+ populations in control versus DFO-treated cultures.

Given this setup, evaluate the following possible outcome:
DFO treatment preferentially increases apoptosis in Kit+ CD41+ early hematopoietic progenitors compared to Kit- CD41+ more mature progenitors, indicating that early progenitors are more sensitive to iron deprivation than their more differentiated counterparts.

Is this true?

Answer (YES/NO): YES